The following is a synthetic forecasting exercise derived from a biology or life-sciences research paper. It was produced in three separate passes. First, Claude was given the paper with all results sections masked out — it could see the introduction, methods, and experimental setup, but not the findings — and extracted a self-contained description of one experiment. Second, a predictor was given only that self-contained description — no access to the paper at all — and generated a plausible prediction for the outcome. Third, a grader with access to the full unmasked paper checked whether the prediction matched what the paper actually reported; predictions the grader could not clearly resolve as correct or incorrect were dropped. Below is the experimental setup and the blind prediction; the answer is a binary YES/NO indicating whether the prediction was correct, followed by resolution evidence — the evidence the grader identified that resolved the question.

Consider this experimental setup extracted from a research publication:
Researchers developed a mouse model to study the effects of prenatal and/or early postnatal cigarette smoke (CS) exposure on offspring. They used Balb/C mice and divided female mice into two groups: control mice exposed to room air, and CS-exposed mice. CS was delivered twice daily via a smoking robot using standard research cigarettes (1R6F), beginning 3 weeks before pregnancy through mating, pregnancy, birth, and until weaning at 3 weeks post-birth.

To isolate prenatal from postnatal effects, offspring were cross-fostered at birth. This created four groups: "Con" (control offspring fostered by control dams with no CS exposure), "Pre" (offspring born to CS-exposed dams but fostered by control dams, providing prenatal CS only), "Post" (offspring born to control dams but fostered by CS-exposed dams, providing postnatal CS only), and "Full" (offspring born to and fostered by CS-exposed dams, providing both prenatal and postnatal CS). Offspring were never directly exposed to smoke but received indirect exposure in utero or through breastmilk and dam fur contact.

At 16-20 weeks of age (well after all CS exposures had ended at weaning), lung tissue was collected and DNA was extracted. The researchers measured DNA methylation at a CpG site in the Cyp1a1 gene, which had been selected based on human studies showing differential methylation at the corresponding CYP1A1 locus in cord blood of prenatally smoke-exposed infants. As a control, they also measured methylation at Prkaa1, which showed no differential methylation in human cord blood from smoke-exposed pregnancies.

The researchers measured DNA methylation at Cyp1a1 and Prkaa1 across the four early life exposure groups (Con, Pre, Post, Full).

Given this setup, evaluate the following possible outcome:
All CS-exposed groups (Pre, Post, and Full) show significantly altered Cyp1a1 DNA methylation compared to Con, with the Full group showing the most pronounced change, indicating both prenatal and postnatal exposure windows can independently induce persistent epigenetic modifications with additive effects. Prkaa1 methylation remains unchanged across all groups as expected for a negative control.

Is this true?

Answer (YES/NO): NO